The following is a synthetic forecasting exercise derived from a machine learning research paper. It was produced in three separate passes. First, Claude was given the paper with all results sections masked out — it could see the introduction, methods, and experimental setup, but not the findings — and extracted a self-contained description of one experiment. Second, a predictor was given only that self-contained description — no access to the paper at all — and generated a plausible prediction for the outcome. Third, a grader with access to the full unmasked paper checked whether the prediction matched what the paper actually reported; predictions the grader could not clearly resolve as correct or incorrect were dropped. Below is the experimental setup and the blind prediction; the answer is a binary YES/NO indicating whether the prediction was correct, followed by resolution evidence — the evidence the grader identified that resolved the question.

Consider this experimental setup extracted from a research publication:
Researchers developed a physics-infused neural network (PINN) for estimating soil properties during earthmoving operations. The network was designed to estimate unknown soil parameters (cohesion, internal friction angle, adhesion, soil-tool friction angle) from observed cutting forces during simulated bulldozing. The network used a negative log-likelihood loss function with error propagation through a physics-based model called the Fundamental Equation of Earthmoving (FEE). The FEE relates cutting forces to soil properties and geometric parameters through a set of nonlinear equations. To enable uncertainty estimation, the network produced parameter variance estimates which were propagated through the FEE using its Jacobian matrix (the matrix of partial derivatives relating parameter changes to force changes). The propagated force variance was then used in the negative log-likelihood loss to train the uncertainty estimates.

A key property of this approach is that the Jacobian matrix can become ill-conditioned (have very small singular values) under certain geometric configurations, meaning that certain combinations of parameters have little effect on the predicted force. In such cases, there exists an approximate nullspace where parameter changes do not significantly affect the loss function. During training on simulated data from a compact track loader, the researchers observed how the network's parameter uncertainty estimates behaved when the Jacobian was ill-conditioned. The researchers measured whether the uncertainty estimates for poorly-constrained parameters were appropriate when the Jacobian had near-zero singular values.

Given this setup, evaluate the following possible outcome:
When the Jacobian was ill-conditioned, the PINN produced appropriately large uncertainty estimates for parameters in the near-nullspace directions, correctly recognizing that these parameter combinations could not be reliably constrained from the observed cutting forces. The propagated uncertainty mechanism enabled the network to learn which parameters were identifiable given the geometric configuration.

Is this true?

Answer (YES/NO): NO